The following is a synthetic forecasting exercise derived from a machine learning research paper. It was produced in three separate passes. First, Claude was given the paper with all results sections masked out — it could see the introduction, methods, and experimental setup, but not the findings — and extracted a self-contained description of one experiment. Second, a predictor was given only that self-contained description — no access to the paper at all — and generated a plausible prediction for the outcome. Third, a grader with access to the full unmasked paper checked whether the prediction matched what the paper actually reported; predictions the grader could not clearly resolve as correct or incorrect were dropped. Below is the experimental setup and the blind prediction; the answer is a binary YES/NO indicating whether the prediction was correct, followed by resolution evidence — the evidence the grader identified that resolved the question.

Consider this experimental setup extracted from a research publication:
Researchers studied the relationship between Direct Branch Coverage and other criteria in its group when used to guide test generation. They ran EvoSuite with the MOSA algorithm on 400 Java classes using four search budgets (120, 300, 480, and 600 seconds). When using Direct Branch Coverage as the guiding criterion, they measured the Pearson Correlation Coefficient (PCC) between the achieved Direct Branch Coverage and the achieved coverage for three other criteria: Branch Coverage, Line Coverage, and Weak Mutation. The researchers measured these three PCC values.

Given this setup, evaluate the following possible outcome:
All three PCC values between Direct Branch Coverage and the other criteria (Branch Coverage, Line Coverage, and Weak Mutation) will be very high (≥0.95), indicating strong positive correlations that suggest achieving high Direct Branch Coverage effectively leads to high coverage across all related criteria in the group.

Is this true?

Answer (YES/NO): NO